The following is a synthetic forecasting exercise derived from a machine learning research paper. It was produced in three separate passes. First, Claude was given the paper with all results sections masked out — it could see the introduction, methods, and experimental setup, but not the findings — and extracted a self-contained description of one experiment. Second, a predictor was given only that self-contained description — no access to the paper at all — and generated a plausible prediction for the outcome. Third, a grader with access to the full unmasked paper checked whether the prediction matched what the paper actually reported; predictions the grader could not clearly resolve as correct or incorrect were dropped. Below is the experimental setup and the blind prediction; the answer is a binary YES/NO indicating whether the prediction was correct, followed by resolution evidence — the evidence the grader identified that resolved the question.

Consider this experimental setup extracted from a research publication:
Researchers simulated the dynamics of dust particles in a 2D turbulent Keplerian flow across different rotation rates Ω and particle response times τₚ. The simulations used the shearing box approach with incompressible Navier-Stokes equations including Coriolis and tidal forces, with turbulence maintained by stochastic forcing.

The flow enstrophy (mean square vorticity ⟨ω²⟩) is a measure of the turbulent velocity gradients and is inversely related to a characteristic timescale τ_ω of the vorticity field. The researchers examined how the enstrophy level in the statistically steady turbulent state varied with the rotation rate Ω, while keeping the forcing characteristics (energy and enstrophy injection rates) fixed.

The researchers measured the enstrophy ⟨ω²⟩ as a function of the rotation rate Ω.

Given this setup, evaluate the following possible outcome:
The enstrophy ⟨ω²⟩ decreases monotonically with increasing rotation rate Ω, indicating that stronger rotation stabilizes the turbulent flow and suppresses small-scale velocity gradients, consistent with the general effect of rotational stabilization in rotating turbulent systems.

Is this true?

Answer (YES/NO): YES